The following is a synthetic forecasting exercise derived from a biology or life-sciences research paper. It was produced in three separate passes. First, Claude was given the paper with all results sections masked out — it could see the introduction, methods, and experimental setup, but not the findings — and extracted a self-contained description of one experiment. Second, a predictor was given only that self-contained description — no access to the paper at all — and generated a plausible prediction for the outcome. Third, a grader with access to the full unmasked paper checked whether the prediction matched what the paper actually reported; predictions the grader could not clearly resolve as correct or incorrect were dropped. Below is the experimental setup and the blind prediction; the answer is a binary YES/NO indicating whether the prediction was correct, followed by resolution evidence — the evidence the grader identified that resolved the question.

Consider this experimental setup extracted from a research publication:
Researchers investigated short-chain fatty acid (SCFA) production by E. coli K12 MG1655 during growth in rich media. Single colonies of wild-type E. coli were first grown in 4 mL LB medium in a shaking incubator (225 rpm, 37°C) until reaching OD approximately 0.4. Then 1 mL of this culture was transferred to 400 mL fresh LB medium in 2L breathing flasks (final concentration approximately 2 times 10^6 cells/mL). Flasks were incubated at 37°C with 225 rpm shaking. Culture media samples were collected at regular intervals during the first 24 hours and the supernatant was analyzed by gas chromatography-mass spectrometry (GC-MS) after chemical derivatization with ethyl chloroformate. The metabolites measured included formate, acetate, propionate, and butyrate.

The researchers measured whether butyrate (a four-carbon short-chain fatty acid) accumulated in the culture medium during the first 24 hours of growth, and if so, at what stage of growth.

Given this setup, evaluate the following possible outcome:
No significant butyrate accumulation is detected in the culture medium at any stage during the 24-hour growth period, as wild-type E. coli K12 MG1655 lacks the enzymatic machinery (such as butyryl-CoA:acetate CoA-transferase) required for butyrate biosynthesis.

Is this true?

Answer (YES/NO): NO